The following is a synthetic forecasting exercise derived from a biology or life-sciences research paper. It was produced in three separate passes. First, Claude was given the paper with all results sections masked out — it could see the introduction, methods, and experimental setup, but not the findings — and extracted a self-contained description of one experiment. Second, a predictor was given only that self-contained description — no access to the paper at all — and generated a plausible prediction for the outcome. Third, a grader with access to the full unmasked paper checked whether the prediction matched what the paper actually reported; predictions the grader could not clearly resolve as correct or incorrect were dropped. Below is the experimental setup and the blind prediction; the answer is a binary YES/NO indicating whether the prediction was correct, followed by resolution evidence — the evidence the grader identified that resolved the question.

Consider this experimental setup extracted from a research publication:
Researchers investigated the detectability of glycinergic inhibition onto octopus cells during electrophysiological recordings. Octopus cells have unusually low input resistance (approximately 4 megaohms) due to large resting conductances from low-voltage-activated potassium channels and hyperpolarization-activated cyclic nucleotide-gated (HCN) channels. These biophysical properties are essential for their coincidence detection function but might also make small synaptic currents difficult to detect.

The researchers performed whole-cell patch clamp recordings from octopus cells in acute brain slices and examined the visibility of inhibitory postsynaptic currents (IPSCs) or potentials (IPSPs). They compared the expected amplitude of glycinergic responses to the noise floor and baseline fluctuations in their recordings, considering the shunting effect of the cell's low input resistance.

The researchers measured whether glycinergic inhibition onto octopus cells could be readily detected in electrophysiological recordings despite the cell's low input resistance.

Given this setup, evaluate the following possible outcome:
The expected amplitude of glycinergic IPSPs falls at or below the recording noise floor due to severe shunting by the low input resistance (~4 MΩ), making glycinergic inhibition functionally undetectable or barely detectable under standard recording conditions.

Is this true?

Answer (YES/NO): YES